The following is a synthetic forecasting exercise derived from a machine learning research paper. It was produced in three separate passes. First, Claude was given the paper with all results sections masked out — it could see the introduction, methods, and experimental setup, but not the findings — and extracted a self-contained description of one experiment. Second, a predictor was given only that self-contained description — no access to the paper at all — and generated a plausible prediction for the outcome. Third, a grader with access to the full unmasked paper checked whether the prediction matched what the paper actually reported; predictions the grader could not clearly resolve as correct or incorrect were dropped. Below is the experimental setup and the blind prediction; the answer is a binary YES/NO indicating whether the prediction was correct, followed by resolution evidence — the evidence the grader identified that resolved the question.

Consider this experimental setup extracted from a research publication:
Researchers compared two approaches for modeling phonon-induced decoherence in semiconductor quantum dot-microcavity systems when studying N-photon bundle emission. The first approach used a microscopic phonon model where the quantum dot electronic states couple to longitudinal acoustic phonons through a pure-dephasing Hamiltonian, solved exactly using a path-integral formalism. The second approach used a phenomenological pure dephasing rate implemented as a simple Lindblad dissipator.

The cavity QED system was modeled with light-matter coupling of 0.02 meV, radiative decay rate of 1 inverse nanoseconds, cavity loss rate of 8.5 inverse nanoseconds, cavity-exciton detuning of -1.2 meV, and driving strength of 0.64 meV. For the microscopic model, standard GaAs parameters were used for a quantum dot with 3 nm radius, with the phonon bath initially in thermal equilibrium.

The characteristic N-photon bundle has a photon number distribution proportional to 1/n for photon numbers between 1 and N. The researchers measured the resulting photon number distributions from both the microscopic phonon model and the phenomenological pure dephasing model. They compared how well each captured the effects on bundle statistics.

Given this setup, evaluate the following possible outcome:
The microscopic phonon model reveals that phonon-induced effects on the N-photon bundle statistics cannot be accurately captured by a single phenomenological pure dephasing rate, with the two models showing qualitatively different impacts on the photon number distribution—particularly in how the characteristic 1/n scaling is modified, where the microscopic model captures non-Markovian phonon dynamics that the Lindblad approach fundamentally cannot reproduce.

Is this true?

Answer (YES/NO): NO